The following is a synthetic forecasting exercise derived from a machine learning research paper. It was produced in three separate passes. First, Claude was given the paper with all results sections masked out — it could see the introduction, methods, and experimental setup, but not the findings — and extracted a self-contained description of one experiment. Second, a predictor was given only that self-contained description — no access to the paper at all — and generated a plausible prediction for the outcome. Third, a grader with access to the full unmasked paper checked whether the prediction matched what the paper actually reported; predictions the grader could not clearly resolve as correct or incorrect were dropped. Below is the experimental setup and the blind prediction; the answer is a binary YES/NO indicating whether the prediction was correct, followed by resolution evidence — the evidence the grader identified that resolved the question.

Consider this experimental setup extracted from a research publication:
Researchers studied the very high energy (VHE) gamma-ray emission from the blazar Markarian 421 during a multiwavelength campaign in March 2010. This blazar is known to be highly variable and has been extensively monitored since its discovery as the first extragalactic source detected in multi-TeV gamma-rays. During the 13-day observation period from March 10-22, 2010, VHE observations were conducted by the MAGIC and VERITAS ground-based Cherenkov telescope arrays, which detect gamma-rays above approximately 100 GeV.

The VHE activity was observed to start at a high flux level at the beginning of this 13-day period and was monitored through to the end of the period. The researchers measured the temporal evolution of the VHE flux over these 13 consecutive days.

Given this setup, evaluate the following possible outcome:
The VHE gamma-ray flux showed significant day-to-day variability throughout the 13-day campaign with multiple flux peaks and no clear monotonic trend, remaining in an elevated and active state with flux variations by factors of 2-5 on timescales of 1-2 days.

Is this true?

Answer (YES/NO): NO